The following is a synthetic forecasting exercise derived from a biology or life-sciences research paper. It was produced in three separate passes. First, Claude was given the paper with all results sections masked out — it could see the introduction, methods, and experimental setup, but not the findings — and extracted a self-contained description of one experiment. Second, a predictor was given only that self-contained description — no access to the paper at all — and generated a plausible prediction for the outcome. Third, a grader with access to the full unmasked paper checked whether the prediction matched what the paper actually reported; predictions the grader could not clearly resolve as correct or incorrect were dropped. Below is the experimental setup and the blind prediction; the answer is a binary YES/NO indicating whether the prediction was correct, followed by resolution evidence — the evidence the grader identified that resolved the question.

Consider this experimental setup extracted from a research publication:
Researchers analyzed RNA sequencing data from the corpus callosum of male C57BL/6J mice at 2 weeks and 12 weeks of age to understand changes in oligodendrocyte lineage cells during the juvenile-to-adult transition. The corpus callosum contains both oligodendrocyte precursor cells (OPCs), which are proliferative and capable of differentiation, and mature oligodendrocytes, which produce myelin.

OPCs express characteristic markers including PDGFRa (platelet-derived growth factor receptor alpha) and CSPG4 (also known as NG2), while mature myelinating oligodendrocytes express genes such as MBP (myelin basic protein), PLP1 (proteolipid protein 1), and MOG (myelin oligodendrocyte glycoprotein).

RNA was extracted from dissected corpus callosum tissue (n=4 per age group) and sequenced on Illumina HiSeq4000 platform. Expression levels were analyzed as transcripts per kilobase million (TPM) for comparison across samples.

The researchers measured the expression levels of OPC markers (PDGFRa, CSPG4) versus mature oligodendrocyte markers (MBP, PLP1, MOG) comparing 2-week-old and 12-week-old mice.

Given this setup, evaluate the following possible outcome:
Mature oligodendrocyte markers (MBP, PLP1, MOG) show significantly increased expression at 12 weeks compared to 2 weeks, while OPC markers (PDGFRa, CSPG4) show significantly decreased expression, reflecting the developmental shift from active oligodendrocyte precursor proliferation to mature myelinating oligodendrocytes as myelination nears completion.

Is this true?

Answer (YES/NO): YES